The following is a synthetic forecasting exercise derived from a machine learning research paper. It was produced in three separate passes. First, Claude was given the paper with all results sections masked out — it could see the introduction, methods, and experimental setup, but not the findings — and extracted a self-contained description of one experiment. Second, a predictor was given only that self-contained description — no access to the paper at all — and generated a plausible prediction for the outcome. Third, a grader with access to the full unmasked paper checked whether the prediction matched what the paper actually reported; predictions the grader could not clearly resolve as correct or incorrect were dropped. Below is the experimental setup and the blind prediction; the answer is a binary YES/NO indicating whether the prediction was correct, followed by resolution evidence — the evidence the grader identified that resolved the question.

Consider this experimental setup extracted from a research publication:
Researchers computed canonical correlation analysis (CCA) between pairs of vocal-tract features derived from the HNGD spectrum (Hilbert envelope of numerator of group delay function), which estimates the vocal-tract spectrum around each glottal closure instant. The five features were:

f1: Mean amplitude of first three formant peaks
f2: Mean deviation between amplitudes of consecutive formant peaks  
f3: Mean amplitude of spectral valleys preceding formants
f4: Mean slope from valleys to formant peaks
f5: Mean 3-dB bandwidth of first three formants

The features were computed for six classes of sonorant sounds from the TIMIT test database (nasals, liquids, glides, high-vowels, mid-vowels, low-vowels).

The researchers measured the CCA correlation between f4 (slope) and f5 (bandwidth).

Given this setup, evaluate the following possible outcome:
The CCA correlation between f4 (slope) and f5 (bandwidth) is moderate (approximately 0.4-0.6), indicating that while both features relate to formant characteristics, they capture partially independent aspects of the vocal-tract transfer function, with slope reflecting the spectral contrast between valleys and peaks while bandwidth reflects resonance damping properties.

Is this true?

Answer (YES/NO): NO